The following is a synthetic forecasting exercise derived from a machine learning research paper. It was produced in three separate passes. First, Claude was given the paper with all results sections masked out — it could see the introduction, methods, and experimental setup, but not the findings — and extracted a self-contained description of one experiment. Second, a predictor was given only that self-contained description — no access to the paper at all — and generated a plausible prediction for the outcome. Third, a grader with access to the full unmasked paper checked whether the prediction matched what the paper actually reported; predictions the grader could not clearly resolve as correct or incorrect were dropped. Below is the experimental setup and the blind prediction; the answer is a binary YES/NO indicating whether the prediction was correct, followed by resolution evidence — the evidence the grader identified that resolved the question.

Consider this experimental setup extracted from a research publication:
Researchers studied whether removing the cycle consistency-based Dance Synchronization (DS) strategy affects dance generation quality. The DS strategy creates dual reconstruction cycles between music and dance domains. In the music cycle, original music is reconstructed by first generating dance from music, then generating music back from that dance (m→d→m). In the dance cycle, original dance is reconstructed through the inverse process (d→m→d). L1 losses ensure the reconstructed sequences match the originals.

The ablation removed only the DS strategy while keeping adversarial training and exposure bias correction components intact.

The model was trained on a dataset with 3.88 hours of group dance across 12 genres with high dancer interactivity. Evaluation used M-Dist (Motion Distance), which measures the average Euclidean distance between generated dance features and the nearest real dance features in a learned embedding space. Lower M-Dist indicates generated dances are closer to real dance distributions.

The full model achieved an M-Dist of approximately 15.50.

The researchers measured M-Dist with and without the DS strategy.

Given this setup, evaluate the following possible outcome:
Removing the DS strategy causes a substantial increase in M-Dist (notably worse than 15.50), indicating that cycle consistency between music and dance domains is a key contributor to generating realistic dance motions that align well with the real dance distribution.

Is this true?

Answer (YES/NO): NO